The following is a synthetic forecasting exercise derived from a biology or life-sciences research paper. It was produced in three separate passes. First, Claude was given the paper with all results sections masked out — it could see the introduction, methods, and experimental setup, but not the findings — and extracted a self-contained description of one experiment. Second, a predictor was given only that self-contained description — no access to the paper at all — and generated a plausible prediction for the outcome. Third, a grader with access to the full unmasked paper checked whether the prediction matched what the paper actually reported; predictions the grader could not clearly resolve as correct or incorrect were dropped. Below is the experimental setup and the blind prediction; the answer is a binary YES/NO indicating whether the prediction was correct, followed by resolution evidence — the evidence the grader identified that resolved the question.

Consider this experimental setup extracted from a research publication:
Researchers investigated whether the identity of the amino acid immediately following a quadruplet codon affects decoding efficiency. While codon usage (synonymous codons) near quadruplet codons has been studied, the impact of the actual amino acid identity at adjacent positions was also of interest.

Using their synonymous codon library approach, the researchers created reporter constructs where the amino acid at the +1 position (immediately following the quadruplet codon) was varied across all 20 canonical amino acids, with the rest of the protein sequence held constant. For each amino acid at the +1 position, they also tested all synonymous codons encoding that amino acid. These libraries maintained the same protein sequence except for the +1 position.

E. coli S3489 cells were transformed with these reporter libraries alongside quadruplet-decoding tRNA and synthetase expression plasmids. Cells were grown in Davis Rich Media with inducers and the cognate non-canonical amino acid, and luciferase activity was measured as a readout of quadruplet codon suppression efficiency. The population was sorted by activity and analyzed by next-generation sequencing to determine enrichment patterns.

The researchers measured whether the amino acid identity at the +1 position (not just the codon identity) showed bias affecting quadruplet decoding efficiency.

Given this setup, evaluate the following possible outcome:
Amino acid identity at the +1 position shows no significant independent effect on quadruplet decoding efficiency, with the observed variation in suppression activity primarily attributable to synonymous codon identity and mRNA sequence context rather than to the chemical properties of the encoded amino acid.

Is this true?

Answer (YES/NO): YES